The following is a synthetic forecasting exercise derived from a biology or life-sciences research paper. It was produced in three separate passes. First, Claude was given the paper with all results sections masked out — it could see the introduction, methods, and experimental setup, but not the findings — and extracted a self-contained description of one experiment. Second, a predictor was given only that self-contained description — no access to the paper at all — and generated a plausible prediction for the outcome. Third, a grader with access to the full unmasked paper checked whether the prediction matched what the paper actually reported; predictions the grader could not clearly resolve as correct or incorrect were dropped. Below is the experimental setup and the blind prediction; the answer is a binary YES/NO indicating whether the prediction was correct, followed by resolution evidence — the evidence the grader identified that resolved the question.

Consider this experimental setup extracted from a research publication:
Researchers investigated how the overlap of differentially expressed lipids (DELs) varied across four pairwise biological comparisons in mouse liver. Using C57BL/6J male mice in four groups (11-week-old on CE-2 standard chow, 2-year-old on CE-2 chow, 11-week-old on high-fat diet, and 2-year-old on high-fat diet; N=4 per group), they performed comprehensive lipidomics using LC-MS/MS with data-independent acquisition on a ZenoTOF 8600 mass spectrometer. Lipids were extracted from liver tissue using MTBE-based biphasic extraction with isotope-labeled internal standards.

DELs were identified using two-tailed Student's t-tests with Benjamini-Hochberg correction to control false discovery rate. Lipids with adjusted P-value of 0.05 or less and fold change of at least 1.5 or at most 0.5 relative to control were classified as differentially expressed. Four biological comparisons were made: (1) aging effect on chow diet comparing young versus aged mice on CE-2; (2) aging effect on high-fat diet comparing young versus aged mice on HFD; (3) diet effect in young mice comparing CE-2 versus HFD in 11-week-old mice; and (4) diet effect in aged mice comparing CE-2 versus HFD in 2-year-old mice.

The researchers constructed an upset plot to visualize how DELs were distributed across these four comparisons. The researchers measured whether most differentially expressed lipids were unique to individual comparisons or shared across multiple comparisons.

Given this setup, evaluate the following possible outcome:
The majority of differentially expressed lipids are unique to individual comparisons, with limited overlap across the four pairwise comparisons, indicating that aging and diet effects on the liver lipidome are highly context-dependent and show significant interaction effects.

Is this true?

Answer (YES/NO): YES